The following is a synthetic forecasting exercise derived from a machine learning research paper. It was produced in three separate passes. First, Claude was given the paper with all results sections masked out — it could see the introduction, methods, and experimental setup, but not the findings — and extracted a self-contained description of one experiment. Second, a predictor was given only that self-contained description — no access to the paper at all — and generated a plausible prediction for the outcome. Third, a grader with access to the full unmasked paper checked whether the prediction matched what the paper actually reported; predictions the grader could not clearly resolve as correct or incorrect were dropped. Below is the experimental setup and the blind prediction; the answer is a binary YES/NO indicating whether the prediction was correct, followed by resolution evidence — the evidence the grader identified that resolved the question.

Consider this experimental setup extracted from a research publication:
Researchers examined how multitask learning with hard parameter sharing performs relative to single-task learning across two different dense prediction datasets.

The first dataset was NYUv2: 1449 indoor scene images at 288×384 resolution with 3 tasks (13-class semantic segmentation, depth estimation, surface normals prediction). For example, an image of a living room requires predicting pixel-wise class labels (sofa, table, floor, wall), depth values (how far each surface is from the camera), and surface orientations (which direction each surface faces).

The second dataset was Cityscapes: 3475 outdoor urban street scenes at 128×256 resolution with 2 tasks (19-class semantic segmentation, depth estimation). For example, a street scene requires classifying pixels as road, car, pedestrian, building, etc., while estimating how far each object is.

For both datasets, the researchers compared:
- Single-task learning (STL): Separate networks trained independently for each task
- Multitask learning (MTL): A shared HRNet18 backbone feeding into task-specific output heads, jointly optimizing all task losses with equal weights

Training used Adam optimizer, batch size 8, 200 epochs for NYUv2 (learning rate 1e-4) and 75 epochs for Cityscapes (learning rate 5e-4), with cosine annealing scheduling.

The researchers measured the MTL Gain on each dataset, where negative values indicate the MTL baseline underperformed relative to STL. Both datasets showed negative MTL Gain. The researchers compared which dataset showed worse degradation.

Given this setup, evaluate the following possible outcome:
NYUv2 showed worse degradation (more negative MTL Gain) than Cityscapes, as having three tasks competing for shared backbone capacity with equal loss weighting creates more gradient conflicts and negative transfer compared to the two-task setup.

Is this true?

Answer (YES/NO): NO